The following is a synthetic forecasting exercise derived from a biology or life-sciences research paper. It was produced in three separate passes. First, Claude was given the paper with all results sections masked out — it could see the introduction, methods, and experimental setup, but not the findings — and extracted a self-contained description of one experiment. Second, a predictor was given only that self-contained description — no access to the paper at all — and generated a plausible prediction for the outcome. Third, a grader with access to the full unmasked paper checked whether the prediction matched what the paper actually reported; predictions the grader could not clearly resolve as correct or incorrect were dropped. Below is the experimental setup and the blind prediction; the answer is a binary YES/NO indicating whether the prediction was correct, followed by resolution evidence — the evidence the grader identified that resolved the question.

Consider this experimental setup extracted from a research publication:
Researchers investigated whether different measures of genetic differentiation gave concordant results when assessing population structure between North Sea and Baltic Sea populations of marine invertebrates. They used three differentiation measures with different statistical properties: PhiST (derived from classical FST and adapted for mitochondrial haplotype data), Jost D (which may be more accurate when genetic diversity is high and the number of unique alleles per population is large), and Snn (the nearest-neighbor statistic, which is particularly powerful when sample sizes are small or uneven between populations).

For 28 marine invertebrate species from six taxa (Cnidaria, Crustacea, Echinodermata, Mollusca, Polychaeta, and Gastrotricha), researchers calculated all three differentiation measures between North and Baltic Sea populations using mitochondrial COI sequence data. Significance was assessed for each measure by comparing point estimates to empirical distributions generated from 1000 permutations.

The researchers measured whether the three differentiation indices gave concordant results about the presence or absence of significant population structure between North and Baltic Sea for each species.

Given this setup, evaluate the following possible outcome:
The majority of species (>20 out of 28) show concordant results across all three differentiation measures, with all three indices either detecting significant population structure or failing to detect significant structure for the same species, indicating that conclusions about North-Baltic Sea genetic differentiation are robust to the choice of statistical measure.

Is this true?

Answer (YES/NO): NO